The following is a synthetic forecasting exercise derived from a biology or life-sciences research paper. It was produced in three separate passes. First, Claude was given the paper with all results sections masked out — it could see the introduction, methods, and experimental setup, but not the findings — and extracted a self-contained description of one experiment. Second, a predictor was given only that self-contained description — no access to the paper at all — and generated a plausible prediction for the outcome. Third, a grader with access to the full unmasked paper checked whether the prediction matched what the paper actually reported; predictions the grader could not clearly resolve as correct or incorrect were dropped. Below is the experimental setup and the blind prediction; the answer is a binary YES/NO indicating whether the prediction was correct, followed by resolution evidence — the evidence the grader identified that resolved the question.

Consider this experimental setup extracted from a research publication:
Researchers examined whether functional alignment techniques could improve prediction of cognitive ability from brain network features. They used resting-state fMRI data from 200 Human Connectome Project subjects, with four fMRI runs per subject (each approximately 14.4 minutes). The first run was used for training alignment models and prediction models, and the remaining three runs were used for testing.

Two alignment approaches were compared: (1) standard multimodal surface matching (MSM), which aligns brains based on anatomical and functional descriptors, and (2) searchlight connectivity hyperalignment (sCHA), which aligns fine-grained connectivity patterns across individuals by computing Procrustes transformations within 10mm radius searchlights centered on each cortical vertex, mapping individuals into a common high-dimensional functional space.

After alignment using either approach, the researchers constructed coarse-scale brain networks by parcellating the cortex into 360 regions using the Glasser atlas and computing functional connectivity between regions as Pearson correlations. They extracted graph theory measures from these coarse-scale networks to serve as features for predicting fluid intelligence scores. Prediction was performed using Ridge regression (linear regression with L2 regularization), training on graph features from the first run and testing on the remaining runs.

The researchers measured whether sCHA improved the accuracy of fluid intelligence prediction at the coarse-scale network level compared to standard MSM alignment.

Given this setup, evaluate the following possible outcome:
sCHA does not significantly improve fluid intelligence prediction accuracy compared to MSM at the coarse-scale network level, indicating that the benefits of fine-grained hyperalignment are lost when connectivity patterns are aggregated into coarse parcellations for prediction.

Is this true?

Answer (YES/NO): YES